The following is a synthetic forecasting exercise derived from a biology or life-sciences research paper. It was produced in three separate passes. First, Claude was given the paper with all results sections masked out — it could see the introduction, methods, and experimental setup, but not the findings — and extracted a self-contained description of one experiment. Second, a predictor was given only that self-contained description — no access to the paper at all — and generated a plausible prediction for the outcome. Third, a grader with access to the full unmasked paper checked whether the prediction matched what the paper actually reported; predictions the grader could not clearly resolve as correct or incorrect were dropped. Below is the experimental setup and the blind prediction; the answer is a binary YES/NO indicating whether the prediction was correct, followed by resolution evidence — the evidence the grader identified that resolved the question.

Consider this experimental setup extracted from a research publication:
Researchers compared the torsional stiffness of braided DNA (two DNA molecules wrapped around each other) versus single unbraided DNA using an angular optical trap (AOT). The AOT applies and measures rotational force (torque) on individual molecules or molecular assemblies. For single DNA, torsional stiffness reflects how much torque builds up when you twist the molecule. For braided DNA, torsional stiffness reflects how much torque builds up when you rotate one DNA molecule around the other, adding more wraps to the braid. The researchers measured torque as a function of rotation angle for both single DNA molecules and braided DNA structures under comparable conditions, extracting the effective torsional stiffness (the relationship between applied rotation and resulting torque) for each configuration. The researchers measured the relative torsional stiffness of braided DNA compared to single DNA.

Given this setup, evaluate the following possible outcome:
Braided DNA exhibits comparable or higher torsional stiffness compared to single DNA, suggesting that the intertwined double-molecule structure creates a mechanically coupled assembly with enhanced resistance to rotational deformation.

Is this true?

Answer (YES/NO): NO